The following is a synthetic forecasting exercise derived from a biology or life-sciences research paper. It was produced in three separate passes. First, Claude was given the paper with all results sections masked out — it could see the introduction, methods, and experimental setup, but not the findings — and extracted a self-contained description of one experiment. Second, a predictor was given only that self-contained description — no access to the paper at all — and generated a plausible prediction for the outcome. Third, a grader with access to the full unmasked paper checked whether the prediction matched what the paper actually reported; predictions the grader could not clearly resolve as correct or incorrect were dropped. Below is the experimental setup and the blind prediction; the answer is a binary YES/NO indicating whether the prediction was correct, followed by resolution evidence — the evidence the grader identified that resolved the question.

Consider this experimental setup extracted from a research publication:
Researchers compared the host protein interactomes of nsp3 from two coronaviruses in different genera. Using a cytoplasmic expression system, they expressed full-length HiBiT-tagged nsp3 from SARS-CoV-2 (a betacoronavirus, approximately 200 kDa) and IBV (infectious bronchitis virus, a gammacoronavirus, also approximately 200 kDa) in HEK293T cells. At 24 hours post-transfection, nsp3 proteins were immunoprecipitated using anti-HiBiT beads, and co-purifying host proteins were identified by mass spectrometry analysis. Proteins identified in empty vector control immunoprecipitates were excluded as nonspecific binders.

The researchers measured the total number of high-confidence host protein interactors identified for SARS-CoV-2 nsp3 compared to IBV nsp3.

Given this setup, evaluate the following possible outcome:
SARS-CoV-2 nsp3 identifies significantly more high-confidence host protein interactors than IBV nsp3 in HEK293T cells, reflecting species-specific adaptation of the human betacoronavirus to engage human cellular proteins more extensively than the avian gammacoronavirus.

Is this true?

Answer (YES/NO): NO